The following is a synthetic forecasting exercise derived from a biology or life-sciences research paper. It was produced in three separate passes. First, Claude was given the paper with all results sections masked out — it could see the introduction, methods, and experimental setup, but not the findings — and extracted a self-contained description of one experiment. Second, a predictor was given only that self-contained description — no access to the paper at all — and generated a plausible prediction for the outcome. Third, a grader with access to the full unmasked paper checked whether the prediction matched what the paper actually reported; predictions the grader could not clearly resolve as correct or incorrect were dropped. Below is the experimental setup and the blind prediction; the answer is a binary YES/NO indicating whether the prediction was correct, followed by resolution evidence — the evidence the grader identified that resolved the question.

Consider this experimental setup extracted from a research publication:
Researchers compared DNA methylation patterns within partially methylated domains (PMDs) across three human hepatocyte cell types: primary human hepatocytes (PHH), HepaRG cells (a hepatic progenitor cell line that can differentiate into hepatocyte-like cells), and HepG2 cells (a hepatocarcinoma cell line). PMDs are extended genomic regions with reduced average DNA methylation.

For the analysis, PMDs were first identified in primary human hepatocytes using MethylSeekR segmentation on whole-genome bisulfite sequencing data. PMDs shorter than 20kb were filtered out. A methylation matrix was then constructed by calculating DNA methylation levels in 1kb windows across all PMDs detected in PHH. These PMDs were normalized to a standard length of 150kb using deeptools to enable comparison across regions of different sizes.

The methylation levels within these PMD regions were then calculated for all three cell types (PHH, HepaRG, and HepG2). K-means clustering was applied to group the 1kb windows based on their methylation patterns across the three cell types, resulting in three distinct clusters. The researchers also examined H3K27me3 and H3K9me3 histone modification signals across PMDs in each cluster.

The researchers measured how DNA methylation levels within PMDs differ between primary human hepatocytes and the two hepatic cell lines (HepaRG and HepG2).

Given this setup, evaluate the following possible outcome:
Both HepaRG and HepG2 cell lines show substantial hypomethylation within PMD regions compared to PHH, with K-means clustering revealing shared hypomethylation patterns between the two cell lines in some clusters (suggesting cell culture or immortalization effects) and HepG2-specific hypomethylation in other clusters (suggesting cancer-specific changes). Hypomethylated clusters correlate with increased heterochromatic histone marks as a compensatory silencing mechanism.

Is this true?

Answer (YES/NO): YES